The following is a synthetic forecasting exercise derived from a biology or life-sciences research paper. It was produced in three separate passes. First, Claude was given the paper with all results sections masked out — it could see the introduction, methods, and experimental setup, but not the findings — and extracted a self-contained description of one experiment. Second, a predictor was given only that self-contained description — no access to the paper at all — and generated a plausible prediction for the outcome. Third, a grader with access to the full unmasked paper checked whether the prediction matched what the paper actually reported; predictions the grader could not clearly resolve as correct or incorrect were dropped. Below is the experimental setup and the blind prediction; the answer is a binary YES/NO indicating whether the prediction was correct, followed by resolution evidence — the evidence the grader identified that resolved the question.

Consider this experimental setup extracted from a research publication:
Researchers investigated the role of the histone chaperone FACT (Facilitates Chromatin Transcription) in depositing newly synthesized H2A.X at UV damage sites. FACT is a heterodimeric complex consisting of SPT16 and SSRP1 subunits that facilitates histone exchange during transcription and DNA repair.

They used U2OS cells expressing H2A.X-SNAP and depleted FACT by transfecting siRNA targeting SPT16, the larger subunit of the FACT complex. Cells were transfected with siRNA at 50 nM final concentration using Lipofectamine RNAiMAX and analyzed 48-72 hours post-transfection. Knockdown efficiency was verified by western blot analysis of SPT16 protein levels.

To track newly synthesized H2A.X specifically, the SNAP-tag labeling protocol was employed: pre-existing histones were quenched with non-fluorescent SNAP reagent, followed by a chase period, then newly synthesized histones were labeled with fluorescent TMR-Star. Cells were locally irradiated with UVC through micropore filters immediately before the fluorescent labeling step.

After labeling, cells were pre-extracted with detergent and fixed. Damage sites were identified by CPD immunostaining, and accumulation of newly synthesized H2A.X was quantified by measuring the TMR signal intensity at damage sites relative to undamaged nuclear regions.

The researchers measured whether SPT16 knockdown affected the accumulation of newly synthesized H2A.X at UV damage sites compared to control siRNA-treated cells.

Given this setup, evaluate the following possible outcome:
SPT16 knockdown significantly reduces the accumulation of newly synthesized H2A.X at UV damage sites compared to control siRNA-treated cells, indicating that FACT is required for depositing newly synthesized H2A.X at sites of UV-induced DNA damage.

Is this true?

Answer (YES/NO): YES